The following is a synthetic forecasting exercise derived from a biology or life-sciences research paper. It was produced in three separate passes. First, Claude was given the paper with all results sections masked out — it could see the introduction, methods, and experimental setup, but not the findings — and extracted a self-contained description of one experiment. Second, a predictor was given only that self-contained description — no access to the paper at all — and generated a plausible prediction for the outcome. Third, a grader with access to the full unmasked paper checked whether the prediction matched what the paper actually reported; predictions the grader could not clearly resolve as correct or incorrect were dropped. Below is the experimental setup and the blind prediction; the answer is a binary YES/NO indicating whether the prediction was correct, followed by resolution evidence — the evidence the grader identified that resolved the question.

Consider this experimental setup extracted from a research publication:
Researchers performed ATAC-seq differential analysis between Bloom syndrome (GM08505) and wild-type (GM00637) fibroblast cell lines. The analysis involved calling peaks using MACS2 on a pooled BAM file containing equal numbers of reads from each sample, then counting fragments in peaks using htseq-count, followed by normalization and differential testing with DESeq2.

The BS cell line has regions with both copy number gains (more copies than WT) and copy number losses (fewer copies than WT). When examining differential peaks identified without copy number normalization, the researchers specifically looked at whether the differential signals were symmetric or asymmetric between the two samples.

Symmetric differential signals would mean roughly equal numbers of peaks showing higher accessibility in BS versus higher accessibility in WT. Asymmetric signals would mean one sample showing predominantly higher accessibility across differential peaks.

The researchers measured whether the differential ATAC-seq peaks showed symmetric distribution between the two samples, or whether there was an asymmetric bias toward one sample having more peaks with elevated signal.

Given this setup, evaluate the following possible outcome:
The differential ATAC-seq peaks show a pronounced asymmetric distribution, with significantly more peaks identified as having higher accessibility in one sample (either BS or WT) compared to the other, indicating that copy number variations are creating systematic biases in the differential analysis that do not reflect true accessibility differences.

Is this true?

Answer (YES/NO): NO